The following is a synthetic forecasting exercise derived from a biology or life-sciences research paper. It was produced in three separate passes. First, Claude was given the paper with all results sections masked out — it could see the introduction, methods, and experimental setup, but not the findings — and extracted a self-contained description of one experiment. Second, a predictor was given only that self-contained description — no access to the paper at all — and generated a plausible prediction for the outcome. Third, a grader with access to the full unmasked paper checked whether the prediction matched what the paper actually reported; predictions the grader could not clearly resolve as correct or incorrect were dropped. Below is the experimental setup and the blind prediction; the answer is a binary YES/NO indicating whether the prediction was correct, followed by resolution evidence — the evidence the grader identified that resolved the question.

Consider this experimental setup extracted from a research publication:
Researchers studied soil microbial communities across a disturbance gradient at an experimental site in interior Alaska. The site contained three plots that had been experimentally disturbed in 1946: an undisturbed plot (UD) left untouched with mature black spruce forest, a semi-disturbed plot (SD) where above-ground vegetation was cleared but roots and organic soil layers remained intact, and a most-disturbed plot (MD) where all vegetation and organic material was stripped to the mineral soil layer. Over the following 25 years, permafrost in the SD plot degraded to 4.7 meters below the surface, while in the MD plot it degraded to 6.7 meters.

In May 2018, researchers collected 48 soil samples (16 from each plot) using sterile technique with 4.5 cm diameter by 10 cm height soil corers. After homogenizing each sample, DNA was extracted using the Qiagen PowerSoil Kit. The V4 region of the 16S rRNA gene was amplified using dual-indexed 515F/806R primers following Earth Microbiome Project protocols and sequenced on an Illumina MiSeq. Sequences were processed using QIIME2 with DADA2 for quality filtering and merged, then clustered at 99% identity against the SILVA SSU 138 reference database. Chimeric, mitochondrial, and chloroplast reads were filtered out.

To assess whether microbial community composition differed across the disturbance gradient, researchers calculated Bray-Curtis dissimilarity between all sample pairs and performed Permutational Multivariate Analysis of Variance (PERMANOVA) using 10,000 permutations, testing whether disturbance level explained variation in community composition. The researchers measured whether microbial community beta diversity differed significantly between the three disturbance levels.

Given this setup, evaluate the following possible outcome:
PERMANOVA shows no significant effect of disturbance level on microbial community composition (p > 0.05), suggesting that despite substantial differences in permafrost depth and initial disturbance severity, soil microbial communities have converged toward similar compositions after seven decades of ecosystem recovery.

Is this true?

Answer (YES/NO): NO